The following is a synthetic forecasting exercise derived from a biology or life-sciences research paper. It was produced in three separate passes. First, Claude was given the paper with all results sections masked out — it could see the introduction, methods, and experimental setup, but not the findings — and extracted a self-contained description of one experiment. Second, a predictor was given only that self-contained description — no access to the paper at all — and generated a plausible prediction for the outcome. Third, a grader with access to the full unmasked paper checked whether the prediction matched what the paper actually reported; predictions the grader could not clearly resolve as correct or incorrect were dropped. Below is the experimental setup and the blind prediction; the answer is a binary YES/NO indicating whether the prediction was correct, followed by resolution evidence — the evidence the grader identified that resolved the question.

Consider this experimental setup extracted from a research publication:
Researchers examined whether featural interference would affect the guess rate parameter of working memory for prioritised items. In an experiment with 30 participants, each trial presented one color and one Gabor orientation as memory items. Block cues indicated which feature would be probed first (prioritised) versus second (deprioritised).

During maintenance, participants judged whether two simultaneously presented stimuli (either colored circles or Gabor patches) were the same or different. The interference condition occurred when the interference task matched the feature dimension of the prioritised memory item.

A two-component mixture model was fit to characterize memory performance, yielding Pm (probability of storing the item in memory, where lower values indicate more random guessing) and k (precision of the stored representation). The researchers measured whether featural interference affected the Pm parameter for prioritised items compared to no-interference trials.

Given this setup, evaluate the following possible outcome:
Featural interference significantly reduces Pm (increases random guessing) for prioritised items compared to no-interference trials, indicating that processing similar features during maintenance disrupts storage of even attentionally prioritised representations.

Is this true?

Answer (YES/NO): NO